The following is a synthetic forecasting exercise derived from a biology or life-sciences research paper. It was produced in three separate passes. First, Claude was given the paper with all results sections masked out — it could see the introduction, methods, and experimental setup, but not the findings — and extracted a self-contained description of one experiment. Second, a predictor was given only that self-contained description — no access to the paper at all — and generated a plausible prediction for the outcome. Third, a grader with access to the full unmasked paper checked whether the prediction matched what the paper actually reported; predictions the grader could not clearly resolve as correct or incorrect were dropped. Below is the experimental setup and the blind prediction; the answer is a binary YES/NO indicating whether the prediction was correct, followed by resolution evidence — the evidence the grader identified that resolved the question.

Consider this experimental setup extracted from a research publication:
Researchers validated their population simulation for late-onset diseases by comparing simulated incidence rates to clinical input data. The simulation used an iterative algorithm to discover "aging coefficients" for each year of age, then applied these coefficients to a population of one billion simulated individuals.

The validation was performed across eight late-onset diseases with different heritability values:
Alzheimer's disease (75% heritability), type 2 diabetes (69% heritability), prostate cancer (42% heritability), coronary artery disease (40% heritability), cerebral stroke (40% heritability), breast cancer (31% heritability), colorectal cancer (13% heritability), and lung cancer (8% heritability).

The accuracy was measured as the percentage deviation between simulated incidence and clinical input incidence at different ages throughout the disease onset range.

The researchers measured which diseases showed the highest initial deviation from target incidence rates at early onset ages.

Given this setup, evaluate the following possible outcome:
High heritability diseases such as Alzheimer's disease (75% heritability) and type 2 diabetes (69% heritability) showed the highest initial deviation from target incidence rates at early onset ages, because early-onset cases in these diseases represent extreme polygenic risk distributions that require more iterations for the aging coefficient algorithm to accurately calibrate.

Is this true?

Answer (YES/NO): NO